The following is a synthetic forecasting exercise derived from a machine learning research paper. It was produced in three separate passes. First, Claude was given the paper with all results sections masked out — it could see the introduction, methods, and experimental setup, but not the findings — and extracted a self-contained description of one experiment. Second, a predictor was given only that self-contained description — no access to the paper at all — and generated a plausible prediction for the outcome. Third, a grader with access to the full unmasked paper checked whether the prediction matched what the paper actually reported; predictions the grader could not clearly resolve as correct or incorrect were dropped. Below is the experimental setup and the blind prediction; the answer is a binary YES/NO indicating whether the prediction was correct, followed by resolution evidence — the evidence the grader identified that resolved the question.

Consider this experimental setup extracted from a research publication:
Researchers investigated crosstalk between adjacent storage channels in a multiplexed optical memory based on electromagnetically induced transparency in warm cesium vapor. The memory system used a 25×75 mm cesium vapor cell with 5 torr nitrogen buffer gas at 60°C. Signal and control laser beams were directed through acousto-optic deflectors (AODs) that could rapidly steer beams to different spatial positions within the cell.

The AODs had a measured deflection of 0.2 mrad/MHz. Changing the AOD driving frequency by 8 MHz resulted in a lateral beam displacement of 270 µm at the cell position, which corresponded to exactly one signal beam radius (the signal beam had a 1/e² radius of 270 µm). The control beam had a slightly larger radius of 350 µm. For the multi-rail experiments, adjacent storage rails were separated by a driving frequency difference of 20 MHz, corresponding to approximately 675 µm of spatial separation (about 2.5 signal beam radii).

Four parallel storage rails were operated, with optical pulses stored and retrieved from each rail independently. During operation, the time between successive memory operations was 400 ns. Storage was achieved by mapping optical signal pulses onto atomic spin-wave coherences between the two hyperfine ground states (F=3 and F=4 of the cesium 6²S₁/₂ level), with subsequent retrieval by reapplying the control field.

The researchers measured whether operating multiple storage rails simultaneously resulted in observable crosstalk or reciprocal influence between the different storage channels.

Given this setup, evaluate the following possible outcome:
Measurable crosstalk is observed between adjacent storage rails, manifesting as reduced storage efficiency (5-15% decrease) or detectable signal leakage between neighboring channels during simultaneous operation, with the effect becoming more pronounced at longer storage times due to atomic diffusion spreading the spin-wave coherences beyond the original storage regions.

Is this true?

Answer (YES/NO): NO